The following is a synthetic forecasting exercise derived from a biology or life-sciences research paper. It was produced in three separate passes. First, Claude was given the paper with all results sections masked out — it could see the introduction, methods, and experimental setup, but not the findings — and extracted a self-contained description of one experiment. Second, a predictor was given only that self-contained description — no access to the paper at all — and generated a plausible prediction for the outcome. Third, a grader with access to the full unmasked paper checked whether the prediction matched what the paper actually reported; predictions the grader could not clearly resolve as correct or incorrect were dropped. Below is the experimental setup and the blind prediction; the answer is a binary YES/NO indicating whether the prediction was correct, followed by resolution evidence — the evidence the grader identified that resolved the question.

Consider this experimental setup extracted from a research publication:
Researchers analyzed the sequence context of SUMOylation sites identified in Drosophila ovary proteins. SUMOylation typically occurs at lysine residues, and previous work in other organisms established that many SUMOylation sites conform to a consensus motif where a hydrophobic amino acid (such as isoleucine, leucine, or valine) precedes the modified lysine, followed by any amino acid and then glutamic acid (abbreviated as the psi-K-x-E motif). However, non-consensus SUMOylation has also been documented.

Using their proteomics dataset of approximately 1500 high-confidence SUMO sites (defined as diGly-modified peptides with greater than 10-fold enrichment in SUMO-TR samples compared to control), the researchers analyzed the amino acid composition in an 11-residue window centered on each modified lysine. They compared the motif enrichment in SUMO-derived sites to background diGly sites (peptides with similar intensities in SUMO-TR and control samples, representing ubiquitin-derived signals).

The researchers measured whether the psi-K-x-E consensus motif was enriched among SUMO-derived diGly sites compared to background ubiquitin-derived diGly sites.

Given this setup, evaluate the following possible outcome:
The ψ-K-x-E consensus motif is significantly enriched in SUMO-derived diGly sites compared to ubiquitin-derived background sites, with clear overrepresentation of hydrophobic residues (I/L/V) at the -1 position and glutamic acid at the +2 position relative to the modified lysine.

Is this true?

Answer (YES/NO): YES